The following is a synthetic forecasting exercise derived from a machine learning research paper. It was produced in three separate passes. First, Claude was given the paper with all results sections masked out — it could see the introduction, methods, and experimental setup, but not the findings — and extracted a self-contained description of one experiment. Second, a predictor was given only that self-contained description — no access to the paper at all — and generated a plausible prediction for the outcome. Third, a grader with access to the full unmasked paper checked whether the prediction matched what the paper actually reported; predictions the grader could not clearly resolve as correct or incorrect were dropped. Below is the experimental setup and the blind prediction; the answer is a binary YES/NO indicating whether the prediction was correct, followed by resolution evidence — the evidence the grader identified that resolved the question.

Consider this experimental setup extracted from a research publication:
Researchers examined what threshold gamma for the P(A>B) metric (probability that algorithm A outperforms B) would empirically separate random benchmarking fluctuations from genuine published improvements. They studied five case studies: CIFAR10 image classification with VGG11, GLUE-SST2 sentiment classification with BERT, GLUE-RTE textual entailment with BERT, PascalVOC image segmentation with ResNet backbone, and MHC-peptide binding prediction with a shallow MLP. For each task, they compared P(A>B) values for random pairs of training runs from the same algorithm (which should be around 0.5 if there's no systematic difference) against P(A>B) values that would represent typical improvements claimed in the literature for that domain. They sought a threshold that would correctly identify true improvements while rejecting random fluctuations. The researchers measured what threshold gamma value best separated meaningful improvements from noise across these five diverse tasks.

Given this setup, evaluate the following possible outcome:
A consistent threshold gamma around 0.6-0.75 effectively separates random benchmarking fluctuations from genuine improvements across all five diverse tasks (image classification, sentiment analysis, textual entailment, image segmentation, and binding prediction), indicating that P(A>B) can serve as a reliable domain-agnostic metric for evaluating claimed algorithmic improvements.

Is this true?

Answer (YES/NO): YES